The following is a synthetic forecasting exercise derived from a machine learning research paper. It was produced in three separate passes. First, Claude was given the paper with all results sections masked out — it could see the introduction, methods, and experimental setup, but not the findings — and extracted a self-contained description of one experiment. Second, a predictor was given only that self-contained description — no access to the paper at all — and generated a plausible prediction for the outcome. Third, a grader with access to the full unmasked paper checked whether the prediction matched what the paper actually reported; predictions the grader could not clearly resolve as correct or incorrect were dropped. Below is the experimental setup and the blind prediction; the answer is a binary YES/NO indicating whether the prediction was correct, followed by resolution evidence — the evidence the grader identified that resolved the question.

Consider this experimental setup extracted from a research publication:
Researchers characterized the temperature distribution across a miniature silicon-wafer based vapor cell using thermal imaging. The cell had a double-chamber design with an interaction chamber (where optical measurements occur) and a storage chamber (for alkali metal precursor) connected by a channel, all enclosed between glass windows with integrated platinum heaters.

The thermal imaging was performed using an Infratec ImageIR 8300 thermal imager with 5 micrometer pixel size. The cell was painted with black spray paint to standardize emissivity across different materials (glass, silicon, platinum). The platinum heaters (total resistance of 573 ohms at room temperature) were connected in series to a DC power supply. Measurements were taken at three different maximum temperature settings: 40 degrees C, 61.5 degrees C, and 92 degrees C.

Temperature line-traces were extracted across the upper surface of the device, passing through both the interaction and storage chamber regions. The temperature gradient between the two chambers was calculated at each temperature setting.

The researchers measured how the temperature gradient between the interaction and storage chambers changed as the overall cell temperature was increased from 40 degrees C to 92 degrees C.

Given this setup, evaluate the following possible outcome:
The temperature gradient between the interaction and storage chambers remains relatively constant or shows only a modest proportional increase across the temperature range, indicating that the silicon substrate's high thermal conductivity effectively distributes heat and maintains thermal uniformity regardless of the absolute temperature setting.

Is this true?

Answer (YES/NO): NO